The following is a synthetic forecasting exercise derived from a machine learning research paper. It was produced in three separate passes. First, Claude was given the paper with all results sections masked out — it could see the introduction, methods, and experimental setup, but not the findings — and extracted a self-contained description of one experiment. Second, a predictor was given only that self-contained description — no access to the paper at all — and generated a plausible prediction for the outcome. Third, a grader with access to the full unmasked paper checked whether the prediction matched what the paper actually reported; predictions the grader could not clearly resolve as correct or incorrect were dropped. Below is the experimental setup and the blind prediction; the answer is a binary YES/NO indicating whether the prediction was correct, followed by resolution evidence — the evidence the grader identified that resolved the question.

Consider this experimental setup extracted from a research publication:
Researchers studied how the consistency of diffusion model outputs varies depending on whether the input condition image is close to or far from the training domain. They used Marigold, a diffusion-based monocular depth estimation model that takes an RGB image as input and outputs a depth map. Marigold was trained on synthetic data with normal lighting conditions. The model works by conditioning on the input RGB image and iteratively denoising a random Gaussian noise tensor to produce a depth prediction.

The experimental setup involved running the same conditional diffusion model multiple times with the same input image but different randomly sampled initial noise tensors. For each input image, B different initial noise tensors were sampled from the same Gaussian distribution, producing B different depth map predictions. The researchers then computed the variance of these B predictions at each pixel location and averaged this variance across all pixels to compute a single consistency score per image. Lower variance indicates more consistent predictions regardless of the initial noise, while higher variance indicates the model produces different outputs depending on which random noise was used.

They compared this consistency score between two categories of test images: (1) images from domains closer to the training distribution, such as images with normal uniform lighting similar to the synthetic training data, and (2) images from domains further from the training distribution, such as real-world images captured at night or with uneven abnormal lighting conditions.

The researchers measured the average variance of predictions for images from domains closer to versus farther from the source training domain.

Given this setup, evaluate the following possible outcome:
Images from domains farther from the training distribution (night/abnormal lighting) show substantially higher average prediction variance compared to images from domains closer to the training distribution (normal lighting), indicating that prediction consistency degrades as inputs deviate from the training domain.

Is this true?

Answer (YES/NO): YES